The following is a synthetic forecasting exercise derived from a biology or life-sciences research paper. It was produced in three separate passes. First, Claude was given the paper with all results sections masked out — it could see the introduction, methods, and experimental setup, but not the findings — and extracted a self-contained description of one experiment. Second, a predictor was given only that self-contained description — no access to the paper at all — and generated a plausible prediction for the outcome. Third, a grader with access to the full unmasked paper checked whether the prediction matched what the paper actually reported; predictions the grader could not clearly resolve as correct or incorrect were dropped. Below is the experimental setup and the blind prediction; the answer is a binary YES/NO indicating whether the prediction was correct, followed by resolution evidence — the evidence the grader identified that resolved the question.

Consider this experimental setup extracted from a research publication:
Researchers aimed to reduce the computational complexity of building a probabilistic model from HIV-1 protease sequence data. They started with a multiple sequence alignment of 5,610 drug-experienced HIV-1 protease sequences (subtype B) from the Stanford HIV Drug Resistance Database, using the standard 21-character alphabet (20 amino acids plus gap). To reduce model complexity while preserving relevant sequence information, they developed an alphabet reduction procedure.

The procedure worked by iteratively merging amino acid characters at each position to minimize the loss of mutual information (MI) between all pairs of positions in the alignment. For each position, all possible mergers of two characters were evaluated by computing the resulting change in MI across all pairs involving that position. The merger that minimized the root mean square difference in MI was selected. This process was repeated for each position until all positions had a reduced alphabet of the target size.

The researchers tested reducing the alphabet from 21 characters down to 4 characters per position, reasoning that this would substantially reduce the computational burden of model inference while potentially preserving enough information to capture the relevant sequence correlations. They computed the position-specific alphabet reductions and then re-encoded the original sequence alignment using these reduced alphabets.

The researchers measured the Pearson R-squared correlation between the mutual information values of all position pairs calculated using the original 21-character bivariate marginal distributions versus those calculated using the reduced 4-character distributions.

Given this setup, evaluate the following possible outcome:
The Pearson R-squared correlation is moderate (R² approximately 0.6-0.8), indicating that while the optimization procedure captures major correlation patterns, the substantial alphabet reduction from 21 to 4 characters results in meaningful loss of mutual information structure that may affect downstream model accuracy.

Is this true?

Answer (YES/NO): NO